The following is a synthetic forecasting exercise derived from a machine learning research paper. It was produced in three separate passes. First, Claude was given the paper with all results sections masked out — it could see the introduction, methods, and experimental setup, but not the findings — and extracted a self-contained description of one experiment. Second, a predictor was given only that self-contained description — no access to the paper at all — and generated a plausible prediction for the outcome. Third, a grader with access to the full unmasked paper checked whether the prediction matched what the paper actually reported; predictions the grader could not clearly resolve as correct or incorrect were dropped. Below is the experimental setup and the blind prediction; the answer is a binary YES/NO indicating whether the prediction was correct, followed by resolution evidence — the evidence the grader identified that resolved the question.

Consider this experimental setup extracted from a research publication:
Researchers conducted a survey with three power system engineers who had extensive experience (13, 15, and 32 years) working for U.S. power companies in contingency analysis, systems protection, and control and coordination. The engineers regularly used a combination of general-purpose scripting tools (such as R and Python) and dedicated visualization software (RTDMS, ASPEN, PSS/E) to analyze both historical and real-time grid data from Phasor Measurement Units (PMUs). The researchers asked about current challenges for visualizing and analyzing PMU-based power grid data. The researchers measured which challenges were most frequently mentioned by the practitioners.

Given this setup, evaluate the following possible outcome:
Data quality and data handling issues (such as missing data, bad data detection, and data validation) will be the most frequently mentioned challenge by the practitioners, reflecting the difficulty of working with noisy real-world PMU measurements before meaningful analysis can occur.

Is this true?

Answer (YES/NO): NO